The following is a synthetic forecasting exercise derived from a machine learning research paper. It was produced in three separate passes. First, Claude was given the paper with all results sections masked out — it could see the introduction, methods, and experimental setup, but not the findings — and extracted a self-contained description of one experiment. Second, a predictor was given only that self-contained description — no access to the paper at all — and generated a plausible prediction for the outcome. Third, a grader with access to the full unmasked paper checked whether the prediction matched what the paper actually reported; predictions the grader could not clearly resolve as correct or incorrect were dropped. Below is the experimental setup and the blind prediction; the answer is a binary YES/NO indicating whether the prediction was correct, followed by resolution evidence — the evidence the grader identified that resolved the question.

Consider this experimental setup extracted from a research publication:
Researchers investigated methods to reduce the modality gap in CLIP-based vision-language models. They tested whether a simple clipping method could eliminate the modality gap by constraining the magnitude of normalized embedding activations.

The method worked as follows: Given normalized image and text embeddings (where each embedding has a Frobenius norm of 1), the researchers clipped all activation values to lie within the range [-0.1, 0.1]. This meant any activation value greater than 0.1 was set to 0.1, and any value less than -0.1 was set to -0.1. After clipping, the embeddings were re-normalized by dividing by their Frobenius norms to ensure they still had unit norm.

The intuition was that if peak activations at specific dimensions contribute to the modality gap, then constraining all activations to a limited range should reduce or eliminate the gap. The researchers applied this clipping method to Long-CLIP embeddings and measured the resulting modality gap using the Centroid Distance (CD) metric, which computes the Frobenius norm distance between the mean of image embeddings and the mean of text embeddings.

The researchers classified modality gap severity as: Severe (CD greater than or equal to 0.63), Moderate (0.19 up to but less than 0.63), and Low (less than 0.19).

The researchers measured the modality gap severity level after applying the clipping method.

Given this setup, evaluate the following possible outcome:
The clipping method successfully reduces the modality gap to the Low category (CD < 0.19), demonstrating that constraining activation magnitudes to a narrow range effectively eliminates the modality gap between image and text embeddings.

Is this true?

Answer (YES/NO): NO